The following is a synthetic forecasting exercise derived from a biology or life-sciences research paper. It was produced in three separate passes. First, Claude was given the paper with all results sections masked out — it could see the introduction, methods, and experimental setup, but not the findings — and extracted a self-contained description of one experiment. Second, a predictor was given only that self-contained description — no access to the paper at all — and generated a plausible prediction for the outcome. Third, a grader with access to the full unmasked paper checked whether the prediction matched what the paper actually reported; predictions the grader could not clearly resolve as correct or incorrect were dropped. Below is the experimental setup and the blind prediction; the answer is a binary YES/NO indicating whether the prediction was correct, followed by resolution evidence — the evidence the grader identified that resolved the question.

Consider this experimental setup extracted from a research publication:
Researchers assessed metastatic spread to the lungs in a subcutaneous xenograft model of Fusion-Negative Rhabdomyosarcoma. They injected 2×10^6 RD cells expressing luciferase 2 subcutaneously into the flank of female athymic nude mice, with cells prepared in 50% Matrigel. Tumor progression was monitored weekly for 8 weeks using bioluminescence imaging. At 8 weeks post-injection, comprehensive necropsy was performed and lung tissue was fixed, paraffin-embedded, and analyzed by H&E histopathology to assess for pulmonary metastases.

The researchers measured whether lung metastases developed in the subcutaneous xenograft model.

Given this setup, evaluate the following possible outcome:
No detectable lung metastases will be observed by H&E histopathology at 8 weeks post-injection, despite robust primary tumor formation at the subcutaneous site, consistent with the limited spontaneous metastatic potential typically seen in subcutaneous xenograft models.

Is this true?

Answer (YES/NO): YES